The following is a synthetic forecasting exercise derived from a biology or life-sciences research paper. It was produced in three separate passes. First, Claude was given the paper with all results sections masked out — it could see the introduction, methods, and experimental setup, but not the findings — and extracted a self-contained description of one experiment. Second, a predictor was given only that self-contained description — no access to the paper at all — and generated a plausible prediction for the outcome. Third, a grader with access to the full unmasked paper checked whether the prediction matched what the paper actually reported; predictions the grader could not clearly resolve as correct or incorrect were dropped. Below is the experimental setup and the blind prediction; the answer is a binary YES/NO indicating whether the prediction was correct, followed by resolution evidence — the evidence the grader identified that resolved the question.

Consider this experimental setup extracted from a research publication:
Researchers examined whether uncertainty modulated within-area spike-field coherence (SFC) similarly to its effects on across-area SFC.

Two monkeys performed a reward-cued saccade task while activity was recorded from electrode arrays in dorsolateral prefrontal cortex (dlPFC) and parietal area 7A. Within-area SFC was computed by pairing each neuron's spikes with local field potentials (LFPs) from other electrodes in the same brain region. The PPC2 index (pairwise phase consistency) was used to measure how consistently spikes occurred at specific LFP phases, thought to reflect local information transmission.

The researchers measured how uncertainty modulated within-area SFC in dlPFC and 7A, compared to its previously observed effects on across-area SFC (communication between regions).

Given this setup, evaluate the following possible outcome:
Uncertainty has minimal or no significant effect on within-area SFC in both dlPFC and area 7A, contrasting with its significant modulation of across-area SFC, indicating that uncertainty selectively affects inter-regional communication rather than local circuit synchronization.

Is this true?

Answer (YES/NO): YES